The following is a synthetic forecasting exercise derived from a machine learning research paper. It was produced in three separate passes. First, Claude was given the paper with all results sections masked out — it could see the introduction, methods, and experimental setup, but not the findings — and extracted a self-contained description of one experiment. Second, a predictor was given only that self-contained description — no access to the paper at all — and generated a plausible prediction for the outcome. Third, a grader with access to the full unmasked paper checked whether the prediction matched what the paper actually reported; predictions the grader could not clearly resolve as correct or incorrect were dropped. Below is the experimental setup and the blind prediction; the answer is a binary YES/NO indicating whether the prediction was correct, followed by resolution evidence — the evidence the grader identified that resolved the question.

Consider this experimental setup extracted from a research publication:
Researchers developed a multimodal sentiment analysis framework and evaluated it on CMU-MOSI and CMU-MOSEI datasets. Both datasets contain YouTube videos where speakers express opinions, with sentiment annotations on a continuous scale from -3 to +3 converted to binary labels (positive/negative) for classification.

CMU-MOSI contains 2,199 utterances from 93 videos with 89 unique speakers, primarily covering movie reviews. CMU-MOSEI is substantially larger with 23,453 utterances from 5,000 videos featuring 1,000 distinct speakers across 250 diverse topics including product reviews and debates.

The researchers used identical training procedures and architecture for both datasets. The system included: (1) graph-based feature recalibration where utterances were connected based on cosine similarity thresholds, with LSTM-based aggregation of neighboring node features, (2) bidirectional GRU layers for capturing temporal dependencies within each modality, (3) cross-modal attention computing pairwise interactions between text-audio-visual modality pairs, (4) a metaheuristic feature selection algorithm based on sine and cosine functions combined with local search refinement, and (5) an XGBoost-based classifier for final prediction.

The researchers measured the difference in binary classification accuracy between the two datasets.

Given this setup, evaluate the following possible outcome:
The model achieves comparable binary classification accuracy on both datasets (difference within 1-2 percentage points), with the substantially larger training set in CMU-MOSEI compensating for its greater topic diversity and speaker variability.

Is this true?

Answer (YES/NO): NO